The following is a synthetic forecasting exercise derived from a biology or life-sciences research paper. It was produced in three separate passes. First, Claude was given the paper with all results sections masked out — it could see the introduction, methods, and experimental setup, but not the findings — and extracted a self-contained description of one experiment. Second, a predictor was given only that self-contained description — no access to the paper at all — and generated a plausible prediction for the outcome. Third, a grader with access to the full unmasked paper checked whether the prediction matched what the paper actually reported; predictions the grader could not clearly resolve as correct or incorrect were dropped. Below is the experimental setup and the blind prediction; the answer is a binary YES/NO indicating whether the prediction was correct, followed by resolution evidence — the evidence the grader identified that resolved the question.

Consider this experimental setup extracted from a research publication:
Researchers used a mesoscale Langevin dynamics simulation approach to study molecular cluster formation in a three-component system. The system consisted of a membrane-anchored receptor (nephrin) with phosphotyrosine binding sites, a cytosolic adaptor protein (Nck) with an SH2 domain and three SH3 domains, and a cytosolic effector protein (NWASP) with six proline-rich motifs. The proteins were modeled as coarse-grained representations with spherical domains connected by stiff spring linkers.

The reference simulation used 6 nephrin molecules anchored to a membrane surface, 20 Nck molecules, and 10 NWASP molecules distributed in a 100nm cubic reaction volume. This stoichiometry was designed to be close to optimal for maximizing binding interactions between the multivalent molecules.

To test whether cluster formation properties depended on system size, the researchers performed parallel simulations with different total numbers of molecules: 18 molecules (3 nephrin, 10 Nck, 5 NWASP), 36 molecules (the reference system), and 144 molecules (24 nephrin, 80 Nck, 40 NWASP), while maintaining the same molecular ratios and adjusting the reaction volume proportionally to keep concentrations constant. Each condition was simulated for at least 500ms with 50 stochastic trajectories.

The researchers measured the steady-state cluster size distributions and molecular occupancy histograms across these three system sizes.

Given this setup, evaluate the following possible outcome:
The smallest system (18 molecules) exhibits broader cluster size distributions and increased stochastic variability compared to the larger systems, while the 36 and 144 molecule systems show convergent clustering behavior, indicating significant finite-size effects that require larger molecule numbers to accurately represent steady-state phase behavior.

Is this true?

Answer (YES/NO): NO